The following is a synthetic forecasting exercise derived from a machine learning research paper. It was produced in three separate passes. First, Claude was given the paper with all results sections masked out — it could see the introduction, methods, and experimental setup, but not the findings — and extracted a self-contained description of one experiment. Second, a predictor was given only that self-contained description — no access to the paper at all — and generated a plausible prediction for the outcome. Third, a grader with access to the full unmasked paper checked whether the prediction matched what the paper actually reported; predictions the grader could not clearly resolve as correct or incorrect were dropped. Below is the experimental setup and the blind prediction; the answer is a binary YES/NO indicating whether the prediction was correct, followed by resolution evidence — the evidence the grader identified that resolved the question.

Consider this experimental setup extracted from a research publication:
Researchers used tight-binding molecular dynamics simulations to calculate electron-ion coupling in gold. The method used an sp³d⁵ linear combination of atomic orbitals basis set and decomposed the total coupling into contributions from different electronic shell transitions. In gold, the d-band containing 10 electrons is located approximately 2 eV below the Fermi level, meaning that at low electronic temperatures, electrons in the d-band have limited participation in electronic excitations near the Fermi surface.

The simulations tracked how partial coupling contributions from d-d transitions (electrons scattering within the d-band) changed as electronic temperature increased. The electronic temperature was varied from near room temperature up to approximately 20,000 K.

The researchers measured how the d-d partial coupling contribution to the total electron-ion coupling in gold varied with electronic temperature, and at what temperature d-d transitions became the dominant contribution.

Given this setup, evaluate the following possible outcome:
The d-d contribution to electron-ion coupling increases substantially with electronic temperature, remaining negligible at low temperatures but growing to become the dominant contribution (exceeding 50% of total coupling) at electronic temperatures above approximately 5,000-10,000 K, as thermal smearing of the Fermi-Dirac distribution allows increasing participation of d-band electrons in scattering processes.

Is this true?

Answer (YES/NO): YES